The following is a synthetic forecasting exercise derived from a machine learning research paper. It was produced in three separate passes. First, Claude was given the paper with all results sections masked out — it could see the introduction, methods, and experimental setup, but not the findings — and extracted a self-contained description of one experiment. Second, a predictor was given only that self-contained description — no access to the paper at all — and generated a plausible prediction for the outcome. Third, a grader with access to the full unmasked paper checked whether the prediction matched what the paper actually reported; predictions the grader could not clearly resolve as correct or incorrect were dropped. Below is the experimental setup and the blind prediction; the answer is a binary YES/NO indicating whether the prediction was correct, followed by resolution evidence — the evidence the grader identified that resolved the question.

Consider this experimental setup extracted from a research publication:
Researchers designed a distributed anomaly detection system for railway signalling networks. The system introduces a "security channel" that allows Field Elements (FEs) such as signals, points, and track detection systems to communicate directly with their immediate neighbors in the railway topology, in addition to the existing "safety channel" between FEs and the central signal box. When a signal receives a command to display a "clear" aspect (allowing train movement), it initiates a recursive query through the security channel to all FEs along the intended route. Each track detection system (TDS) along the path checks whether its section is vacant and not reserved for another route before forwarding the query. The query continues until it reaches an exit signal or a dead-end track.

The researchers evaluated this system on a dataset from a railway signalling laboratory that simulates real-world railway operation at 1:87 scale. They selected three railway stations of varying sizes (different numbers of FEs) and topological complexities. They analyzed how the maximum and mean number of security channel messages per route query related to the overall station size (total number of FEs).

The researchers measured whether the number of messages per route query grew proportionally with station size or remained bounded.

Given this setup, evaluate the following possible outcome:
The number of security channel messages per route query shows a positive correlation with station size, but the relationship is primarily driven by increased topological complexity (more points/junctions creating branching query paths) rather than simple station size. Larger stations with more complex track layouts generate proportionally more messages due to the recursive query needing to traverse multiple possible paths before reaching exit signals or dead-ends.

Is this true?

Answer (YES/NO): NO